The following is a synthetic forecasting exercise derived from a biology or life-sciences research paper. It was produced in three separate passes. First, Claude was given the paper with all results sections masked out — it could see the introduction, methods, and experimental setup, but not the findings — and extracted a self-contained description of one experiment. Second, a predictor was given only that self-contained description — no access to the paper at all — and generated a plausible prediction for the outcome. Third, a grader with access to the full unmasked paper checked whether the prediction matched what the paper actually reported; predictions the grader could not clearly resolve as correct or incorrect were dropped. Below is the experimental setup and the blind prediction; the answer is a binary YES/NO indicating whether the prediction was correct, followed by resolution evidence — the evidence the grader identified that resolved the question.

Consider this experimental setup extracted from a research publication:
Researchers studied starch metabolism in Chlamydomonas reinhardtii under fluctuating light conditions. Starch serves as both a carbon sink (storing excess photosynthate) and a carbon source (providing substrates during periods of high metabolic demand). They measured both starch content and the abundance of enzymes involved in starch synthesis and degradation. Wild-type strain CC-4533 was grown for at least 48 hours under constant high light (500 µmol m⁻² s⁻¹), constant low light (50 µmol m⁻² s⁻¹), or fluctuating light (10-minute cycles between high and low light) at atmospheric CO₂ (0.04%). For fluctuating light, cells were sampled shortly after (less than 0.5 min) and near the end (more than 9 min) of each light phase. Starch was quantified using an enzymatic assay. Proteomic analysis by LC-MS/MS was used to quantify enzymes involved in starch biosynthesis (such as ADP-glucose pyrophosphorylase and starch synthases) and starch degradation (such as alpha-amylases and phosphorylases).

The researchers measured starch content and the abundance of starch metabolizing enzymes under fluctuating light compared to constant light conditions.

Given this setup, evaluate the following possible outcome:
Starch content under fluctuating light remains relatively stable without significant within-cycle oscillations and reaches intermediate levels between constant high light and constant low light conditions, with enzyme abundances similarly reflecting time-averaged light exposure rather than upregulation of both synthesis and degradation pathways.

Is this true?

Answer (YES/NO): NO